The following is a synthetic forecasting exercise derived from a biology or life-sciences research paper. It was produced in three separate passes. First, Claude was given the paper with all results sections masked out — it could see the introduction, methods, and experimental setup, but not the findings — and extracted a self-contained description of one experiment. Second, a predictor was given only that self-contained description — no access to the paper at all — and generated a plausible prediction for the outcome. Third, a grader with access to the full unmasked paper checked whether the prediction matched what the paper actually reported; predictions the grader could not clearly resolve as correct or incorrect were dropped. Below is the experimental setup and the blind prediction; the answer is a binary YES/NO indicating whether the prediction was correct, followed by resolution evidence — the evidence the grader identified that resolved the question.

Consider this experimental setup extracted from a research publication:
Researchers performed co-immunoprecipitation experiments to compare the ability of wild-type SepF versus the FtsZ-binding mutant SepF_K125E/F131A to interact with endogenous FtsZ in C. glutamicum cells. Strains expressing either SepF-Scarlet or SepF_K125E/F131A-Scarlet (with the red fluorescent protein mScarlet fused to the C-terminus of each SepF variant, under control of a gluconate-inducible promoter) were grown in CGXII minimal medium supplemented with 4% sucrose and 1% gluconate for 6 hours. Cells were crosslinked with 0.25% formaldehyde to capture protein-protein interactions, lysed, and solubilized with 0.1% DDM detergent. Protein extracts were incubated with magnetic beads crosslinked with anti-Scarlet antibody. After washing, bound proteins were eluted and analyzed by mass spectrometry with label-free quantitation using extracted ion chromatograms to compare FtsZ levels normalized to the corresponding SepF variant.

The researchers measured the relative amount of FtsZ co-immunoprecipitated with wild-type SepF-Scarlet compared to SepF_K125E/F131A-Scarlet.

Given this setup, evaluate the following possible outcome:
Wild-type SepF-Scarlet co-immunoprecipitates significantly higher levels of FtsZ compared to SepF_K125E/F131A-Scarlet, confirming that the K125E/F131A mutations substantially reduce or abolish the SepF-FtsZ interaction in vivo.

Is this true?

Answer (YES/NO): YES